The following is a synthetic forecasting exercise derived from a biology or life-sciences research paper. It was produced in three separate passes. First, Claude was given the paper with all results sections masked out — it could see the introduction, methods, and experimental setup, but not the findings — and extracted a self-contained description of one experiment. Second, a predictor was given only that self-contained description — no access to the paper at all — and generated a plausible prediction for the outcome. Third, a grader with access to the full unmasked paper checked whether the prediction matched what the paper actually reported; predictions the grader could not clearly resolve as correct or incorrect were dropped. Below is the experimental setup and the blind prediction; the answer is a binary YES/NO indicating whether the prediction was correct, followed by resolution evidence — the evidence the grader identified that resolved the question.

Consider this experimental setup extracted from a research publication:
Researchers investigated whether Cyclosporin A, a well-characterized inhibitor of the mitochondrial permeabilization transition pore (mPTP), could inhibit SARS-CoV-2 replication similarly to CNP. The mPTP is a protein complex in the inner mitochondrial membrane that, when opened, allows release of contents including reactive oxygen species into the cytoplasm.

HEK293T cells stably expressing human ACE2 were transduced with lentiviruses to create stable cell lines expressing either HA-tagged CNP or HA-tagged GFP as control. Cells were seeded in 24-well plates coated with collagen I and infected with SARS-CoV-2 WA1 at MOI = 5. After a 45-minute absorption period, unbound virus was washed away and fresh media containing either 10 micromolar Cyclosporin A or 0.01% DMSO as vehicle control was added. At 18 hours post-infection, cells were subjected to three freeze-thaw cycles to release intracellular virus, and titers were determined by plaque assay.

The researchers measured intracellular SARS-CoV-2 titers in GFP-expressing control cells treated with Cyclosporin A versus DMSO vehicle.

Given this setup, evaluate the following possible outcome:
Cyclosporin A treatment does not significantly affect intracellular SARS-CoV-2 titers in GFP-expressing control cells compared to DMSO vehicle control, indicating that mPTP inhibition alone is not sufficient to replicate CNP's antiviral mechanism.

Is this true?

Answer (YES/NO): NO